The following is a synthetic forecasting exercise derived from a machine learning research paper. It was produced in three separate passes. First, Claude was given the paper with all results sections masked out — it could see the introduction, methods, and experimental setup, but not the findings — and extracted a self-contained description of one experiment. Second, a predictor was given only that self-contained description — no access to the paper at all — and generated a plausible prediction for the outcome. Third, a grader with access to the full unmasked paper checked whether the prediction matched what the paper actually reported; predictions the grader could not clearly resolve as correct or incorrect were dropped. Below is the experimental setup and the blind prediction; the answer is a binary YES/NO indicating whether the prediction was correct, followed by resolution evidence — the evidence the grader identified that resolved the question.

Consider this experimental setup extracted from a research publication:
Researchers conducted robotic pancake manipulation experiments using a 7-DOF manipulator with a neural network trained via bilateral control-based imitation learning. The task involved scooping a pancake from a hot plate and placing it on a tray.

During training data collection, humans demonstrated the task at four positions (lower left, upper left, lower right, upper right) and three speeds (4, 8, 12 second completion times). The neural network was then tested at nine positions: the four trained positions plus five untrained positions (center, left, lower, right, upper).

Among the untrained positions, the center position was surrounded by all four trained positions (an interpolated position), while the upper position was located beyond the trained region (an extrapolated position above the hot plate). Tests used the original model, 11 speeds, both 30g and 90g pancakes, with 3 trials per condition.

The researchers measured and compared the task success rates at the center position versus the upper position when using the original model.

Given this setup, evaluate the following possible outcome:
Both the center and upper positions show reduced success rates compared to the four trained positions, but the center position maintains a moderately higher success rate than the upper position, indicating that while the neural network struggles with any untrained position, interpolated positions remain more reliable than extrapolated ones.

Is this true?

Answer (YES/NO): NO